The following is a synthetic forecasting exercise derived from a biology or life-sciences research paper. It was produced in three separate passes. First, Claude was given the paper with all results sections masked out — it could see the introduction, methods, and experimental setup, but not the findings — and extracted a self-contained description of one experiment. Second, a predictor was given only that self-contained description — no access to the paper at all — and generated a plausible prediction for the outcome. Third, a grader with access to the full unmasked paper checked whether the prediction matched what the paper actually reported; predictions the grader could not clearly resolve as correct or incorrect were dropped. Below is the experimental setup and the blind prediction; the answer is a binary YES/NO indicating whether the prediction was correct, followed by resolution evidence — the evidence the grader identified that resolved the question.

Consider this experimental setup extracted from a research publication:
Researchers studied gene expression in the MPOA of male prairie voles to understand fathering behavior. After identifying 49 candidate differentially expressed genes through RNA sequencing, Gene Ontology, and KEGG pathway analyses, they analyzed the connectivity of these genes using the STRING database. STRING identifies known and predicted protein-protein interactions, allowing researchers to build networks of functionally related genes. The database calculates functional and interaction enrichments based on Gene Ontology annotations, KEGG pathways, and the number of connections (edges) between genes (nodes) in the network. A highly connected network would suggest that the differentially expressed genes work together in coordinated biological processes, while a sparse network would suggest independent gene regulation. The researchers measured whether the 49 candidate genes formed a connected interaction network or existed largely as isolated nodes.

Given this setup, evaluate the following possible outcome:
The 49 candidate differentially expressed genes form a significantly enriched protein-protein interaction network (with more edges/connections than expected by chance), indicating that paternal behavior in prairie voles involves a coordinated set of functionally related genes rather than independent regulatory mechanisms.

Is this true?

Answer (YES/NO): YES